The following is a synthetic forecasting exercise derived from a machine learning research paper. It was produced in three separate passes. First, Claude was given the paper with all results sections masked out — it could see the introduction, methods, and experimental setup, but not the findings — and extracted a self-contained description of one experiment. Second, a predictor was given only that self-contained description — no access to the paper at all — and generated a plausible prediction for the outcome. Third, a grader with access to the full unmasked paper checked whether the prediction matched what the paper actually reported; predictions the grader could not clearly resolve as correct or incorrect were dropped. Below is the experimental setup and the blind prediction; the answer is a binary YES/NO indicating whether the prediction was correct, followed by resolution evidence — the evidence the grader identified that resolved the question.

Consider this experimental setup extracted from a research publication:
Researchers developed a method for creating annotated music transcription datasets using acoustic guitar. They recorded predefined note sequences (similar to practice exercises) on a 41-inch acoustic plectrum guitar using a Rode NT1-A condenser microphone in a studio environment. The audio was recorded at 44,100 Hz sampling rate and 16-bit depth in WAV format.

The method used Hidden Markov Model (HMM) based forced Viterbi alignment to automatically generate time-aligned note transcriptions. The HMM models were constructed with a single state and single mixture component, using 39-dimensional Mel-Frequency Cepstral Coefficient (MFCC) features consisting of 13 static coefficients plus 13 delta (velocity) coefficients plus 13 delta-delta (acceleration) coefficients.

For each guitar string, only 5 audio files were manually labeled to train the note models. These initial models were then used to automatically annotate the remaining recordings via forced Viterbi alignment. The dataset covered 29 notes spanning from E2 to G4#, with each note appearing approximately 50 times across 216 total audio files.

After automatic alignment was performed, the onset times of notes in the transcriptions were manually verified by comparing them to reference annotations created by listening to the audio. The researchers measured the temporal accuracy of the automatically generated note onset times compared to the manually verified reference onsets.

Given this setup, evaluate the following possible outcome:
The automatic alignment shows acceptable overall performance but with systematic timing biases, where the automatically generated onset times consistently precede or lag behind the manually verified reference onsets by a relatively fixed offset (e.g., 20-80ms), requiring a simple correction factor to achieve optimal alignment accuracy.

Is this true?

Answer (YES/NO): NO